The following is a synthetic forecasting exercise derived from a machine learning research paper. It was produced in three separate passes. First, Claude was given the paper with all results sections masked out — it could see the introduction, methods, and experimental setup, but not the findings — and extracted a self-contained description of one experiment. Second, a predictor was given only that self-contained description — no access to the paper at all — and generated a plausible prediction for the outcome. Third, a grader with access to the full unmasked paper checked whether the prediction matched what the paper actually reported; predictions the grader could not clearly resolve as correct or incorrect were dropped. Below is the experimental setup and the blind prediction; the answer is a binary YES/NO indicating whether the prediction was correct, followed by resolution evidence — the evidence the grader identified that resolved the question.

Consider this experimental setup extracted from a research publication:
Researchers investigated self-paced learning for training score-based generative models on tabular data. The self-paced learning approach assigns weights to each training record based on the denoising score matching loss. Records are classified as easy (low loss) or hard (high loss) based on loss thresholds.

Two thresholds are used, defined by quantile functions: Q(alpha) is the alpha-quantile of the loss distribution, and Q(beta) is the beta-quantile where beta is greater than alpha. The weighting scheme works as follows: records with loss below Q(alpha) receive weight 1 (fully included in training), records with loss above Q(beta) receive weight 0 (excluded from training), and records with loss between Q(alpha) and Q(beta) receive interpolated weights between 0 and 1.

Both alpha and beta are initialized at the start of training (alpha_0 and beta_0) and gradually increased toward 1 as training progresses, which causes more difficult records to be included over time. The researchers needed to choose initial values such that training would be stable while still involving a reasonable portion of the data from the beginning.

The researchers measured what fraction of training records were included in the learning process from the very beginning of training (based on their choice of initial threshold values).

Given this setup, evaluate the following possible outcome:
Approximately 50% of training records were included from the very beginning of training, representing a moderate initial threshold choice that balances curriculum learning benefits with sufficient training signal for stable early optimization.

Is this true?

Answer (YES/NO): NO